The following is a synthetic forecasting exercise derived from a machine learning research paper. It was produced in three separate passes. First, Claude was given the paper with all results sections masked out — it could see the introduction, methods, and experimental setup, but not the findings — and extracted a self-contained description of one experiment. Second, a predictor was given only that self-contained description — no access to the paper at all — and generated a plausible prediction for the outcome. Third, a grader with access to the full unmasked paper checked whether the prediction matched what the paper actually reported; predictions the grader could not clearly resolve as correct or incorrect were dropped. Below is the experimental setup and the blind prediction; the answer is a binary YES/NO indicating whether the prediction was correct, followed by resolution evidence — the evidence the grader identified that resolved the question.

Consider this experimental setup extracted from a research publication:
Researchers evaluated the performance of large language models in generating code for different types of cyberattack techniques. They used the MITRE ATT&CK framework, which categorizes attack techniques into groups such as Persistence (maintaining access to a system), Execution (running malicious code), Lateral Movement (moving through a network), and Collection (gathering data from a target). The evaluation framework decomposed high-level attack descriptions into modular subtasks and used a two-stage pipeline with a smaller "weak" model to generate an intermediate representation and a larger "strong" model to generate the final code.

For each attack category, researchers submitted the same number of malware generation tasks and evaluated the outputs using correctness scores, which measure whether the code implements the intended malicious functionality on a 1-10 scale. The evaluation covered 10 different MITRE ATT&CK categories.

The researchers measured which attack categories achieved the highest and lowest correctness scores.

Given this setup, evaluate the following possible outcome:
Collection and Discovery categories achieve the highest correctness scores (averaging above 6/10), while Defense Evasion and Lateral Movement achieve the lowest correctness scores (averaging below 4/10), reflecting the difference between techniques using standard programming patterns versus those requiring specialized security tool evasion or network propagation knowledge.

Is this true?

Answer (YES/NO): NO